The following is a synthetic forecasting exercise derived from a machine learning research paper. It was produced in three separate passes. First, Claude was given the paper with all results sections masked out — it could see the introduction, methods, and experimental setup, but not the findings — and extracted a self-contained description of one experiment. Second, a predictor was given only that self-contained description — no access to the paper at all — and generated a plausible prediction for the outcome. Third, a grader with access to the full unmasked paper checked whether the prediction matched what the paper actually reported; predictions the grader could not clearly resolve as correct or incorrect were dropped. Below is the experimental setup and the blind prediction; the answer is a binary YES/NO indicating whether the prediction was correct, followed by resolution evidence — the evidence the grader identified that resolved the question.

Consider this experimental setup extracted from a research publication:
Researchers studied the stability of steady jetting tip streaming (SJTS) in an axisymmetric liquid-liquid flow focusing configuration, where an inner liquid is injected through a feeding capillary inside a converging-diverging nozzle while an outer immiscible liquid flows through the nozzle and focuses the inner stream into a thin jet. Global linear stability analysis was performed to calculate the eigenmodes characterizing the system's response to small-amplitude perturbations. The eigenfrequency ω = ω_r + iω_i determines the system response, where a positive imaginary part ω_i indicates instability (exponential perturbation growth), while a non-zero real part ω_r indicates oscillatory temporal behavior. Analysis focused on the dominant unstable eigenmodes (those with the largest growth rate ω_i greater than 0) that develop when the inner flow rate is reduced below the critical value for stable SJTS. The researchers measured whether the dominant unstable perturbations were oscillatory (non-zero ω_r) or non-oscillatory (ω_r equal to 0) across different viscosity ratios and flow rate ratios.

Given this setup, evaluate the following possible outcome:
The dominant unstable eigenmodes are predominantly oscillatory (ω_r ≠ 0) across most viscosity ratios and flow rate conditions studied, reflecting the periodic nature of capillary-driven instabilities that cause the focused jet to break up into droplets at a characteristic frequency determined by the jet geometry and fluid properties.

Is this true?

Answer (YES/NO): NO